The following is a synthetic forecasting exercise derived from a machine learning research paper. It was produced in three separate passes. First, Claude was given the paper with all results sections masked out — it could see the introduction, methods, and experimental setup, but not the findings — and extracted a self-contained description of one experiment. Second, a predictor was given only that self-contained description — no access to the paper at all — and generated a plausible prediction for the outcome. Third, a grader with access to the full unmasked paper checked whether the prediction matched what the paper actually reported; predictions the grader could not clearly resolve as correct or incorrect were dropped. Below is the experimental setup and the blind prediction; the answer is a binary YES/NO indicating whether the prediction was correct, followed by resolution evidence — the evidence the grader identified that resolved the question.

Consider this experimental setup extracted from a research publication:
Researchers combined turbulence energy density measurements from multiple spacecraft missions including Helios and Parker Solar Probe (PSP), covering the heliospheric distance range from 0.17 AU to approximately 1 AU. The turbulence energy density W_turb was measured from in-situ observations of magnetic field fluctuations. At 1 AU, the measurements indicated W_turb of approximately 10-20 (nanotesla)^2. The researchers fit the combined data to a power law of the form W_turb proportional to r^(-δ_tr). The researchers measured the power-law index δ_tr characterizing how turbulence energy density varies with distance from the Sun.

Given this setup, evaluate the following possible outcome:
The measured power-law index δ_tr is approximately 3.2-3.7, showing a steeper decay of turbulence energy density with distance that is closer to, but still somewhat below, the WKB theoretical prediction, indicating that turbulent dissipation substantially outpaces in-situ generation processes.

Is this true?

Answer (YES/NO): NO